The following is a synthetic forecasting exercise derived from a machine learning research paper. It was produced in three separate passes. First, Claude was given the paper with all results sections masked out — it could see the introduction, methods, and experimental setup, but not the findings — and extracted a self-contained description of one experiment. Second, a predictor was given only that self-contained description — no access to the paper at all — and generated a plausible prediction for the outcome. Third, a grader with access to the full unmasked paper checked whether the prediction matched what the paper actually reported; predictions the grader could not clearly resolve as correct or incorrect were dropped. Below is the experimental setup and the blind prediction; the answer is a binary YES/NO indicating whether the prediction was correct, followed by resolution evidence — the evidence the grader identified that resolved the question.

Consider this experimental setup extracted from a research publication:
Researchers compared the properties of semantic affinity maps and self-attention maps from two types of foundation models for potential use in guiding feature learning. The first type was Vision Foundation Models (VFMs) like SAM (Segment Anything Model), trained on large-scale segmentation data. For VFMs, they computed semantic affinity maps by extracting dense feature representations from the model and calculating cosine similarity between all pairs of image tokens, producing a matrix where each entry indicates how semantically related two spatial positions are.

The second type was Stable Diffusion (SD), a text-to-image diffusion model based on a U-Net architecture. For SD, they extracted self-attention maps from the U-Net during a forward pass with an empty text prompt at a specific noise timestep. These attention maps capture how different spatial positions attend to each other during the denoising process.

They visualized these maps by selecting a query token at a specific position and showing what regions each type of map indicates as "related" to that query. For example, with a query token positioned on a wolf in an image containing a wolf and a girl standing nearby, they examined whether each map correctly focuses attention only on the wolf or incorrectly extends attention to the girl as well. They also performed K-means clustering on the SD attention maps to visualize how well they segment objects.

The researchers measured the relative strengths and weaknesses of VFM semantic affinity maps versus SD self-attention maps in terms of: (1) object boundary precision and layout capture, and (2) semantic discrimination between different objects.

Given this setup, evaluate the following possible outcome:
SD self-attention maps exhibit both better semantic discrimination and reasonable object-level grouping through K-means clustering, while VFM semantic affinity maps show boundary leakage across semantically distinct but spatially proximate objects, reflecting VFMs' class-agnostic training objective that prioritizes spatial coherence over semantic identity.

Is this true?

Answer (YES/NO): NO